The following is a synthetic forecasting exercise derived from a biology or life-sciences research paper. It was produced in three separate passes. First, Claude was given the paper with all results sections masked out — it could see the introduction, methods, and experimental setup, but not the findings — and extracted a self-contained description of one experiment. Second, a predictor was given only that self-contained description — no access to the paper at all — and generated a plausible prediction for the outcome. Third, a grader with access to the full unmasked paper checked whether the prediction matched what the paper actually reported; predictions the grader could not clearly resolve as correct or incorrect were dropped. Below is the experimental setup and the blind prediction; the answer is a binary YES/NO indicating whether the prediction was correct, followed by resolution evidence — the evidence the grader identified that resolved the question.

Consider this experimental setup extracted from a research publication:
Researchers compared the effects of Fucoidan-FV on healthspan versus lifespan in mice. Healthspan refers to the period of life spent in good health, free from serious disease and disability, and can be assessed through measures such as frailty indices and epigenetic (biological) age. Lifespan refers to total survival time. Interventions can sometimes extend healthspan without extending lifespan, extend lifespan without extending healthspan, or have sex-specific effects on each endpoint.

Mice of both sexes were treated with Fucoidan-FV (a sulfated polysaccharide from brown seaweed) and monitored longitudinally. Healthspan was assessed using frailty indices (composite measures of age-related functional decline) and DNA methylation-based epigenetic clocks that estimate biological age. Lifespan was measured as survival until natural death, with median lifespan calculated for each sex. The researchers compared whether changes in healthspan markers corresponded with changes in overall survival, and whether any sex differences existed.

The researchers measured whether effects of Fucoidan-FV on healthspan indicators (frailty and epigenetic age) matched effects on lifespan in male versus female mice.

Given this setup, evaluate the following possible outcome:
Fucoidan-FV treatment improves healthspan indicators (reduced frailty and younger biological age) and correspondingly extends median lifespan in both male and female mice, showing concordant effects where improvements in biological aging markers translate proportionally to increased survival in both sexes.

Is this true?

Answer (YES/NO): NO